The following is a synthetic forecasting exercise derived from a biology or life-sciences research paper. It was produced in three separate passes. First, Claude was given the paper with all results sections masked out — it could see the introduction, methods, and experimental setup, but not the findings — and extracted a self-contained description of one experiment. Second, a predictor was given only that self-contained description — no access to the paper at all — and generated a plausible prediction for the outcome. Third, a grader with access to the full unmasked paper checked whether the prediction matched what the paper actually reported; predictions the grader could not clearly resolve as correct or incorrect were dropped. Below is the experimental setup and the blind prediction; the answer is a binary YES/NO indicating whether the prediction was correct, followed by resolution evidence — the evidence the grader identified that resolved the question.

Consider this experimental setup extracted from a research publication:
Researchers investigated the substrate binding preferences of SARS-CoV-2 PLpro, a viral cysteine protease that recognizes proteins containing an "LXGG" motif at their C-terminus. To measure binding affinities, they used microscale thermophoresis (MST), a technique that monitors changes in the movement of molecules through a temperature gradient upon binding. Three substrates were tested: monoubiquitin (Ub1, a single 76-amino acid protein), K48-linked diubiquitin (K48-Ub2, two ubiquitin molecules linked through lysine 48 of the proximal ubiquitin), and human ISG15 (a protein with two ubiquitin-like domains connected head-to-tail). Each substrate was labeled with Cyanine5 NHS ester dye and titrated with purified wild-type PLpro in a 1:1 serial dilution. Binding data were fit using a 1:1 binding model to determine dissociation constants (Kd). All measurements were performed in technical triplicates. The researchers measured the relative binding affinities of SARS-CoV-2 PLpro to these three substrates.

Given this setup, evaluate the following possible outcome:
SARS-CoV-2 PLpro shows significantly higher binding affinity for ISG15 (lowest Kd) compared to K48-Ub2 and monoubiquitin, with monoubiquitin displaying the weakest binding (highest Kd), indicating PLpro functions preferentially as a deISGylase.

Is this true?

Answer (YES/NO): YES